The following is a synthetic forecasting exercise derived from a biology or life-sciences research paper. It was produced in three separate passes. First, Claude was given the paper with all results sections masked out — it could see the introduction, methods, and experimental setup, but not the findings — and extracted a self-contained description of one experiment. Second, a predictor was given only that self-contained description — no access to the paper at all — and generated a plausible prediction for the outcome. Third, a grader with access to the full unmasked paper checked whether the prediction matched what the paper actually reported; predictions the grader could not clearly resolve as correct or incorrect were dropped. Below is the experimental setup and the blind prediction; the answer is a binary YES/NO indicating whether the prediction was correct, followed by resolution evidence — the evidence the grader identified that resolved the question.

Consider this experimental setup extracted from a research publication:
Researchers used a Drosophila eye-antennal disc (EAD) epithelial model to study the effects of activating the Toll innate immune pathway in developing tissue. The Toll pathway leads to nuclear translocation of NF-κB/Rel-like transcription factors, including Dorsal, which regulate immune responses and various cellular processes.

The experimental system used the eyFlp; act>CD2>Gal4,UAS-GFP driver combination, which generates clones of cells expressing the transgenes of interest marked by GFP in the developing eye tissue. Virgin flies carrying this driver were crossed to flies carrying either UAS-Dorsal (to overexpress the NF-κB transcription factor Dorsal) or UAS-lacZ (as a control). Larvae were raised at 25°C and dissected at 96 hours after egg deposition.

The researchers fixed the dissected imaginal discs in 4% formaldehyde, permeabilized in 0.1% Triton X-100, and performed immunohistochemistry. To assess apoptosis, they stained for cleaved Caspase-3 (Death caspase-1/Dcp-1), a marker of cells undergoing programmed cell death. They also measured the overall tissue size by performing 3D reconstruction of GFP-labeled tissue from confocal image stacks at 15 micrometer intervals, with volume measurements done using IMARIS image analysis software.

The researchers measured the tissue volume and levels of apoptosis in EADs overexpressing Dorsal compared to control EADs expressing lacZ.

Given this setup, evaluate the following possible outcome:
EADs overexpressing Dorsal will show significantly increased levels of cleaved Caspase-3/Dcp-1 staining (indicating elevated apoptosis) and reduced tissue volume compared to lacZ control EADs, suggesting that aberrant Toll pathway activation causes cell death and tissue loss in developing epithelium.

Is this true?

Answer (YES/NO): YES